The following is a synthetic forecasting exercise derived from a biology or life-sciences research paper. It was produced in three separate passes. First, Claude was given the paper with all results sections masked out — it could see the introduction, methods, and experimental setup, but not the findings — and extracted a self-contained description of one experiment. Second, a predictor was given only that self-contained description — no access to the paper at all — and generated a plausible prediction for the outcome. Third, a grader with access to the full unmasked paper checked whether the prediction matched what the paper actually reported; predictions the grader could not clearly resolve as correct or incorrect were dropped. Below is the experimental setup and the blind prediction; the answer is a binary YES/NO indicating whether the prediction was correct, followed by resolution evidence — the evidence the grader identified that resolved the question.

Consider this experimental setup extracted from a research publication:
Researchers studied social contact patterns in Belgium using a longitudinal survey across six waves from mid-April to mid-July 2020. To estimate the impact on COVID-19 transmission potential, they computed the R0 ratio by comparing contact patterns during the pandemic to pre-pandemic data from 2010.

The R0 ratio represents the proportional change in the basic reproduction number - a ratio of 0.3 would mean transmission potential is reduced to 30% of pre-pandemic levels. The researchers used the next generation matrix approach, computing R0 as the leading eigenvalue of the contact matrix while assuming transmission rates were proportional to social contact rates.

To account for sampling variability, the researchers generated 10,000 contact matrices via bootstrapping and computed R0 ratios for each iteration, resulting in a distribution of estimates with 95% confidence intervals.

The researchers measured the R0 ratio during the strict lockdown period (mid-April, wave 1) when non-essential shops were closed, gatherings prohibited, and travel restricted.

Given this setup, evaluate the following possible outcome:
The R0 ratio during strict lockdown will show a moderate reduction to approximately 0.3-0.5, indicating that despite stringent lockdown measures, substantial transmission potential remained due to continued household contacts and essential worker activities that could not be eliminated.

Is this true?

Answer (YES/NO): NO